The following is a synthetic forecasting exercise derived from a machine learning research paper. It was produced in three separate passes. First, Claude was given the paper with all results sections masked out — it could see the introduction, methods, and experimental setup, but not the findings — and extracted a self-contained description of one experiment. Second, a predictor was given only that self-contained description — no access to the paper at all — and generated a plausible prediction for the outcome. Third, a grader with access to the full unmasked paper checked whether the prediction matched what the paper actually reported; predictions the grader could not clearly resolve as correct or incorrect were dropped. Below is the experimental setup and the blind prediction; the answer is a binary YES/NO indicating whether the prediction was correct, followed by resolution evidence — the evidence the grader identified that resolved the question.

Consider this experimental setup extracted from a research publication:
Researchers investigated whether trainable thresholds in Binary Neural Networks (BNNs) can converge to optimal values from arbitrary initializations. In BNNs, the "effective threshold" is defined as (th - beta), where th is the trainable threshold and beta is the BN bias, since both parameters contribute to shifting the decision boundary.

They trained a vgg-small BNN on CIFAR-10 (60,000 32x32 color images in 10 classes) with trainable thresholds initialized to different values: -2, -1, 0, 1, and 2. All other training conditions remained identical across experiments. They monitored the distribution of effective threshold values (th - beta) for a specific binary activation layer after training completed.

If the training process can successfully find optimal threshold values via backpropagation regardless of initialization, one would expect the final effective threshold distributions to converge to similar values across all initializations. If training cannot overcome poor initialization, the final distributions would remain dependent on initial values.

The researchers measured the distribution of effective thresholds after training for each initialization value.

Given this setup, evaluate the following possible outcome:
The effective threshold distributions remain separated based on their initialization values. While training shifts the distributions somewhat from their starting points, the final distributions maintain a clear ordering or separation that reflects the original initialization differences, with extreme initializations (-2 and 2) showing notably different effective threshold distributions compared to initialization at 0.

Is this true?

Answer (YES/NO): YES